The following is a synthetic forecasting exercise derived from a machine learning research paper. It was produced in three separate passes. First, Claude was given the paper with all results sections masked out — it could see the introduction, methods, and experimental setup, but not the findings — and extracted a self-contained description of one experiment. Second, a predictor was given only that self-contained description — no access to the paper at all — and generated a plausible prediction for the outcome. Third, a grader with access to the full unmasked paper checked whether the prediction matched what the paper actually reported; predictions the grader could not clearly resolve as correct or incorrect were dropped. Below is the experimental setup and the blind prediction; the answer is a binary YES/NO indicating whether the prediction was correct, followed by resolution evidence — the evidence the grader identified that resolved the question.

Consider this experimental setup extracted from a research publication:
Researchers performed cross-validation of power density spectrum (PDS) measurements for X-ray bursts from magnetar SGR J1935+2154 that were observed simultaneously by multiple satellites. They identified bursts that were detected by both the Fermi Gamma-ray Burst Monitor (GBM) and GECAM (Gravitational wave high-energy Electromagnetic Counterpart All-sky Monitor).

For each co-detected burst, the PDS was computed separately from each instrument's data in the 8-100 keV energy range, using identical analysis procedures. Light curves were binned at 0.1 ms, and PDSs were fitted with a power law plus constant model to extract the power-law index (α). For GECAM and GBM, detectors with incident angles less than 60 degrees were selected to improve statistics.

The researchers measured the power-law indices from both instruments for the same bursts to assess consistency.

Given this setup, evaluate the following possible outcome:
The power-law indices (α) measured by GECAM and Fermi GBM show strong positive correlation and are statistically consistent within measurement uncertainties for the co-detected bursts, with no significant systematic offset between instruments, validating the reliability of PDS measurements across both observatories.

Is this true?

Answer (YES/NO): YES